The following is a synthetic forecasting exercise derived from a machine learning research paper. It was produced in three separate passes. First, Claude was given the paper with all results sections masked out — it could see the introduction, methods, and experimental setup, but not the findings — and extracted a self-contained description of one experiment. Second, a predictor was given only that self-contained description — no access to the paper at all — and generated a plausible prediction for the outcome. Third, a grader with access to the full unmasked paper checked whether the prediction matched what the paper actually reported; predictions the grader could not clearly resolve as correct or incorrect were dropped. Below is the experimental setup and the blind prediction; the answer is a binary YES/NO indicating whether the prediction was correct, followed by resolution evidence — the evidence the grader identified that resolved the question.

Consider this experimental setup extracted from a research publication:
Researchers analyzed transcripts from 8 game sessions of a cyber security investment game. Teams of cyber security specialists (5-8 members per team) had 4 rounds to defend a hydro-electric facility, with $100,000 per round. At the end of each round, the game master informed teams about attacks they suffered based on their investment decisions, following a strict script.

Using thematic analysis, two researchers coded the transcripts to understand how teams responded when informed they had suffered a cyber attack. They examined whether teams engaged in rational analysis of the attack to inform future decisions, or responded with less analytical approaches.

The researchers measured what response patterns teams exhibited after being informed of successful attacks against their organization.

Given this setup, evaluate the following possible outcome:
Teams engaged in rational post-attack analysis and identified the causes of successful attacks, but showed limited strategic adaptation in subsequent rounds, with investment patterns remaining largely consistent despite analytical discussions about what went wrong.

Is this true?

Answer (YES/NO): NO